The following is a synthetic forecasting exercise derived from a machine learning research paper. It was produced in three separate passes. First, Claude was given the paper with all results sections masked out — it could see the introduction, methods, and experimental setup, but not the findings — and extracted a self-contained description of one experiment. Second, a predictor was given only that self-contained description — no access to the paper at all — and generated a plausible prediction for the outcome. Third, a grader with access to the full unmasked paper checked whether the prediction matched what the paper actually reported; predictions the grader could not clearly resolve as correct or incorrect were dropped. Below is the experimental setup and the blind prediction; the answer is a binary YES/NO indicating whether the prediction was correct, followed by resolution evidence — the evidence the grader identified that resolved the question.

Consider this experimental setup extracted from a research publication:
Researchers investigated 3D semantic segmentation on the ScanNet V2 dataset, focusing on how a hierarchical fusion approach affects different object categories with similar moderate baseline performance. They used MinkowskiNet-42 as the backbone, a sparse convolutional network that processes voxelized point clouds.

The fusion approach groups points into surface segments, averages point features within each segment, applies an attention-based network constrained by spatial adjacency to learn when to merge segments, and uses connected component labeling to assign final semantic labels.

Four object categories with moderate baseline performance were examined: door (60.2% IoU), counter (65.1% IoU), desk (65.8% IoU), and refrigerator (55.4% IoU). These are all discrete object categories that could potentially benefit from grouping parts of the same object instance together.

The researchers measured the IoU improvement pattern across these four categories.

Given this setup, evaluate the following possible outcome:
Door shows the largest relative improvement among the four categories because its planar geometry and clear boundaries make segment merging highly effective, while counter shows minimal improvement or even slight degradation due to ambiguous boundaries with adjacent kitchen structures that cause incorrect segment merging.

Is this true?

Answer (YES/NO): NO